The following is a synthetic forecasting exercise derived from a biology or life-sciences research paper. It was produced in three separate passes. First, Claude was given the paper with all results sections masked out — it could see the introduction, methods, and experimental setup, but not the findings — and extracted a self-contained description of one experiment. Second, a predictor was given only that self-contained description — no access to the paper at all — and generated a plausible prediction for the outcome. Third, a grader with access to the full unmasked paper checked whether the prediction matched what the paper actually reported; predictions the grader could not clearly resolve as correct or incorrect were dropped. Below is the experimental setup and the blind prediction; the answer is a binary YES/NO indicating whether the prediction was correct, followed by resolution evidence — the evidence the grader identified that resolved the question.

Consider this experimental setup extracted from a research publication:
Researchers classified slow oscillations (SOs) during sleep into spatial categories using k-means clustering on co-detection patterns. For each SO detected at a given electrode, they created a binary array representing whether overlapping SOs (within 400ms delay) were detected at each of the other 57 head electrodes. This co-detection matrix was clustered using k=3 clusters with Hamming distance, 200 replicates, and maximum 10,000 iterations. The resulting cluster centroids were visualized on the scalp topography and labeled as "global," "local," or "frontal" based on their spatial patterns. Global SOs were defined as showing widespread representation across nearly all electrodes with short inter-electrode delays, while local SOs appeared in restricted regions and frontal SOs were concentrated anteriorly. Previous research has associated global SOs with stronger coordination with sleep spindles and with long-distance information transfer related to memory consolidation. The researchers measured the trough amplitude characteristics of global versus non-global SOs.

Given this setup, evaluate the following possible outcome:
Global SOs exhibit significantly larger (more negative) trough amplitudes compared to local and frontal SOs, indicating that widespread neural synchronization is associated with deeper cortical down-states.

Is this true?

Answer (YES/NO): YES